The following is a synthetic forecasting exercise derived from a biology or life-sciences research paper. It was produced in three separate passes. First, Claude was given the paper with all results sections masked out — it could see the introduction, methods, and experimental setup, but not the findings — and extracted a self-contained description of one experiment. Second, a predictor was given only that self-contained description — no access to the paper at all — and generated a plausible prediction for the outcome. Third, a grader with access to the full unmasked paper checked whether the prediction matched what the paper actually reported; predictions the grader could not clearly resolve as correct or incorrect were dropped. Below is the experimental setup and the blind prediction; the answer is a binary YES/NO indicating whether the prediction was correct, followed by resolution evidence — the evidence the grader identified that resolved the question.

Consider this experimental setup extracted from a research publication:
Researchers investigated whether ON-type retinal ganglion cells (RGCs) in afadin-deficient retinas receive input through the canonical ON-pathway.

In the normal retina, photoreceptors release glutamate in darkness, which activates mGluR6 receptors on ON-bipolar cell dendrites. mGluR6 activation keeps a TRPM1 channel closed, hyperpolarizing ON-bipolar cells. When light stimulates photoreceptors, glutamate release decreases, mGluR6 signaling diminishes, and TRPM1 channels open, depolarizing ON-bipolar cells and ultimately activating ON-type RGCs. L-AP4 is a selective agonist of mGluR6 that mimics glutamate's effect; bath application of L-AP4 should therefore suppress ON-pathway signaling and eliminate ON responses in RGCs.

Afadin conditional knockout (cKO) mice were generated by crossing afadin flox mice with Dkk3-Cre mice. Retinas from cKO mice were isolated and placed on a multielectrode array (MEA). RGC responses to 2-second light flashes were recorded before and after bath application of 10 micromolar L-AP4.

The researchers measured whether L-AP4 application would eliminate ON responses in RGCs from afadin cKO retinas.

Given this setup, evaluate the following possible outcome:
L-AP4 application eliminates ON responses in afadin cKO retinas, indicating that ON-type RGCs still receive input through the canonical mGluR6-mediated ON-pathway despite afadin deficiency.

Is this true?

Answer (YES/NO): YES